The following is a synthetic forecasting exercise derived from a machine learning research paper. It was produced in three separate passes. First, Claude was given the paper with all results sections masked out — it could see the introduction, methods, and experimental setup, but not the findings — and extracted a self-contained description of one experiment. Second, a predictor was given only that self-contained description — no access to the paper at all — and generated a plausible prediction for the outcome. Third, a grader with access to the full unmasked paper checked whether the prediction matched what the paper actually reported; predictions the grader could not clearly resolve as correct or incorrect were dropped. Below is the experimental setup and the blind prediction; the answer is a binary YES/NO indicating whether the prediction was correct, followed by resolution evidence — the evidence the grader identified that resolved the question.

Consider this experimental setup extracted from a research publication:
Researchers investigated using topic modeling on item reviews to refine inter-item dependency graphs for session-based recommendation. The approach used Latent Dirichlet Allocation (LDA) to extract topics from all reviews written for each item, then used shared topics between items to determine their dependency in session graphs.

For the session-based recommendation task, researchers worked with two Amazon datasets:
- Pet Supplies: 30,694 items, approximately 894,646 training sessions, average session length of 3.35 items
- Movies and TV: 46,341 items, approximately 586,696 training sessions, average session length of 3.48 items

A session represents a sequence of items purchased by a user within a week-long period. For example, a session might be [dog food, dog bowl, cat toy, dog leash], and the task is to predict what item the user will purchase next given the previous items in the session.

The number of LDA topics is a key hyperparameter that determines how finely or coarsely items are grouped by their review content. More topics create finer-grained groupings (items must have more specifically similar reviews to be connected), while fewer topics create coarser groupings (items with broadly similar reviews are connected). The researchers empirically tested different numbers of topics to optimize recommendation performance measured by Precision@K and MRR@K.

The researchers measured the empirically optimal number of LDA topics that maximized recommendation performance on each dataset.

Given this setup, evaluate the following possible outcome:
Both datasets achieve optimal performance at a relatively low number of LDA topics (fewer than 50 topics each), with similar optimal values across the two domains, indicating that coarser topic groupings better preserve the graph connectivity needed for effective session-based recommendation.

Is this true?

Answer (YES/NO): YES